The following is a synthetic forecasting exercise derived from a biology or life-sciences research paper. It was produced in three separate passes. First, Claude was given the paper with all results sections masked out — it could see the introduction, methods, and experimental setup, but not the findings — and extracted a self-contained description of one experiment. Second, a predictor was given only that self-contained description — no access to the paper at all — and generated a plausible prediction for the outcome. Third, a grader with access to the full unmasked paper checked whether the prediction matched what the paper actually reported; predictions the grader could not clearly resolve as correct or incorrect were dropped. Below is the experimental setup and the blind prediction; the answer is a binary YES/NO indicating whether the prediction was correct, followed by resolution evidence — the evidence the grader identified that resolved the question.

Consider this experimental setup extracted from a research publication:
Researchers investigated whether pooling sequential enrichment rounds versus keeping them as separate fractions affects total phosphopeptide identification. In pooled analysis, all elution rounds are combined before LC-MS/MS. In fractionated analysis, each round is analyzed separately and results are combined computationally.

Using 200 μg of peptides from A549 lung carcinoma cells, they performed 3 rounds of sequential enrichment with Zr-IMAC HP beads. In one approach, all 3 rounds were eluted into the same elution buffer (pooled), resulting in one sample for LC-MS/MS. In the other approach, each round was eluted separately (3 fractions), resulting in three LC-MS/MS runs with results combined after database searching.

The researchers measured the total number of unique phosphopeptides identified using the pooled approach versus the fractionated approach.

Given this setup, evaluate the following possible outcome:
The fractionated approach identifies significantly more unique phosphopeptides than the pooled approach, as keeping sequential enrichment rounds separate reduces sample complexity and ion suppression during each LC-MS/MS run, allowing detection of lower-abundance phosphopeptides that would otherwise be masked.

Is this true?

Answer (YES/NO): NO